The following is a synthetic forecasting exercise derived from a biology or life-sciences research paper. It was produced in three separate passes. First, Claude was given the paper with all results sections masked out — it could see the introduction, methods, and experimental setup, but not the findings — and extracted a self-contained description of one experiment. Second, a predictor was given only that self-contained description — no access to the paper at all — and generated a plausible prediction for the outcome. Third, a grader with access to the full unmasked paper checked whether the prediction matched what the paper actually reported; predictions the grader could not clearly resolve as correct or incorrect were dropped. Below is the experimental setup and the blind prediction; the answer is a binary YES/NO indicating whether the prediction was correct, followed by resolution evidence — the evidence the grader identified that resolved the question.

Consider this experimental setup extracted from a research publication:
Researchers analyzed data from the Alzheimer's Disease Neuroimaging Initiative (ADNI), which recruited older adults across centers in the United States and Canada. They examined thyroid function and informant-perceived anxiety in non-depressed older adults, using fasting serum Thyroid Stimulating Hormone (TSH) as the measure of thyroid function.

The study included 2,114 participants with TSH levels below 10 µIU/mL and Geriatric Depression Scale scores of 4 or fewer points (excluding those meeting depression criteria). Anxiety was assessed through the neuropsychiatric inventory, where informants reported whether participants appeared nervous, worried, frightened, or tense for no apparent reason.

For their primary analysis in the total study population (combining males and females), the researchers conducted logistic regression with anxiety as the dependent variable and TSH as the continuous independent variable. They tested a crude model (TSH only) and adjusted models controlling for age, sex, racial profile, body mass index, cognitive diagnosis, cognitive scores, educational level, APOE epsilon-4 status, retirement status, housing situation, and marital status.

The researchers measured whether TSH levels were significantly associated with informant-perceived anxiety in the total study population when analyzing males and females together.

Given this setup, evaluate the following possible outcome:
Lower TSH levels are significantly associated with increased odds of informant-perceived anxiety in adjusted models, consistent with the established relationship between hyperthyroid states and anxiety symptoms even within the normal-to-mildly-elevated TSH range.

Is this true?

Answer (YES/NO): YES